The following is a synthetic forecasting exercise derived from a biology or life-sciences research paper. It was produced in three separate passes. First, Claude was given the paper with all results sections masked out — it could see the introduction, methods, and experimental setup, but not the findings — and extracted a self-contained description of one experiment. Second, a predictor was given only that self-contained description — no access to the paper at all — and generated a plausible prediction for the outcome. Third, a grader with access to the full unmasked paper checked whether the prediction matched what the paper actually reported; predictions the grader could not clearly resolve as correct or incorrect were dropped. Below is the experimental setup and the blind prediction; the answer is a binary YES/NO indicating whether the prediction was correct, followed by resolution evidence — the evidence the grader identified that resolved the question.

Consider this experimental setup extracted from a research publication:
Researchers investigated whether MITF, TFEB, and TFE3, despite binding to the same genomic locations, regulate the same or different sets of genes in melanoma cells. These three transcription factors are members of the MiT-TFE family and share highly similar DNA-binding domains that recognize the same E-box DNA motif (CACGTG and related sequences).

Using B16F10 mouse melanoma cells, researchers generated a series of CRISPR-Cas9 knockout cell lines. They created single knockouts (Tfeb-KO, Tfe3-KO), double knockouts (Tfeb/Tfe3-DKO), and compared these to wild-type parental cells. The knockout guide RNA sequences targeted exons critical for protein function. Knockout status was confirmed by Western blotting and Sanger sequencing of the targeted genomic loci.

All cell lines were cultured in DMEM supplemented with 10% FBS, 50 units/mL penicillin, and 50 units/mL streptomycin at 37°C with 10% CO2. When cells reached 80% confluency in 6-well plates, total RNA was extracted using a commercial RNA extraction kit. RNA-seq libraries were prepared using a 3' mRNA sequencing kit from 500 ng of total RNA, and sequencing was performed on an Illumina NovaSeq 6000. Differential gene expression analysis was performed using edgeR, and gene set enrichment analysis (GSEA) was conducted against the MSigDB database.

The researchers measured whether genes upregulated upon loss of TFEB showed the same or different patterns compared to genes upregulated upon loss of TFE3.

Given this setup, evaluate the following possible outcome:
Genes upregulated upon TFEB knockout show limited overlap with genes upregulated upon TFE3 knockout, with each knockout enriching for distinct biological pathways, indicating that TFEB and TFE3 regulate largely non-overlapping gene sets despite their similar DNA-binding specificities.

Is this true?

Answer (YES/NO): YES